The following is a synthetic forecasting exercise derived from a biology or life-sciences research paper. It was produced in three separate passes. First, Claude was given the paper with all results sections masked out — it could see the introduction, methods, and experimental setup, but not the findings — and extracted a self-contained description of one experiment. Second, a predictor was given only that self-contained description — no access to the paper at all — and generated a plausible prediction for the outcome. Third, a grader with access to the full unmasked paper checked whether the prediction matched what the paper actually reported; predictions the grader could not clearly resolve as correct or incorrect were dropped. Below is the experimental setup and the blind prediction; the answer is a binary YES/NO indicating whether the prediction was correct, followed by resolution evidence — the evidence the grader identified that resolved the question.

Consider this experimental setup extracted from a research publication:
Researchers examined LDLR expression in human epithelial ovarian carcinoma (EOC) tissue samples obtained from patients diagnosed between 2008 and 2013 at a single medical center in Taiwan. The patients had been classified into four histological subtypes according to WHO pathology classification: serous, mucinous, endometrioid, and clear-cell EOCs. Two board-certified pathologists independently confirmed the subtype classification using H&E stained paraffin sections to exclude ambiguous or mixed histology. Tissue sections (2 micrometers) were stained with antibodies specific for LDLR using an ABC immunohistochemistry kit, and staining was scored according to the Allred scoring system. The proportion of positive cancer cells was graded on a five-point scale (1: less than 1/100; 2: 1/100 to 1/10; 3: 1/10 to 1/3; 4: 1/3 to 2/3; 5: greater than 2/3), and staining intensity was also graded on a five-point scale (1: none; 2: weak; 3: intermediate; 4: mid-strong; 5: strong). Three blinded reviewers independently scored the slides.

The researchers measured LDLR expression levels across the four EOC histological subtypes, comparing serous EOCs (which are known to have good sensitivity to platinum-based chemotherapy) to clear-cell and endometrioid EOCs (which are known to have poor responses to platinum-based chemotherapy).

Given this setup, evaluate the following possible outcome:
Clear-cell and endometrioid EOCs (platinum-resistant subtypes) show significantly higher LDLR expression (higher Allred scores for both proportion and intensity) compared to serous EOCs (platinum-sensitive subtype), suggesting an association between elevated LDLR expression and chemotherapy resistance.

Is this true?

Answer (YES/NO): YES